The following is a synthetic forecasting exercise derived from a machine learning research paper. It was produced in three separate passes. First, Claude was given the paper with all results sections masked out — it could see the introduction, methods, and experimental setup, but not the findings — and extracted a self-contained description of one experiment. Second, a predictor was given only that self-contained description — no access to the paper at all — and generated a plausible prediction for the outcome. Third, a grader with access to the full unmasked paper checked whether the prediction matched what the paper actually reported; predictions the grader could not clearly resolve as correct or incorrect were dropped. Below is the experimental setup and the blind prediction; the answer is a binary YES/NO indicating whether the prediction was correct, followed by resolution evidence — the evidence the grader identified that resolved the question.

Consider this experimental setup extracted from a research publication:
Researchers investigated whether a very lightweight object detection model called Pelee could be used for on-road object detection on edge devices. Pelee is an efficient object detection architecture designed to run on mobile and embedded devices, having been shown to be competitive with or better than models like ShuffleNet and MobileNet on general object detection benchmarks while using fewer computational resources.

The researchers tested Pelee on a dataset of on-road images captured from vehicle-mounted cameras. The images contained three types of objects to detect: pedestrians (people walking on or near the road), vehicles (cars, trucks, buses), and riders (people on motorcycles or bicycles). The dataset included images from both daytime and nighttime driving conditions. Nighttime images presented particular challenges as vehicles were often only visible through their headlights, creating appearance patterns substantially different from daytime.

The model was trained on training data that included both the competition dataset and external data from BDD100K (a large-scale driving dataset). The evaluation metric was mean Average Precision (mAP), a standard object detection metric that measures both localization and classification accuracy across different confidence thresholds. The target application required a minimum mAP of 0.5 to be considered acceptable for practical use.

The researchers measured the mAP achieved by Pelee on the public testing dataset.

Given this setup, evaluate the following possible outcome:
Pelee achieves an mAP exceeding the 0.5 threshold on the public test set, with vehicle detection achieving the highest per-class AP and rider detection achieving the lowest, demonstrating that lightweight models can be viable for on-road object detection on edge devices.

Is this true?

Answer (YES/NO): NO